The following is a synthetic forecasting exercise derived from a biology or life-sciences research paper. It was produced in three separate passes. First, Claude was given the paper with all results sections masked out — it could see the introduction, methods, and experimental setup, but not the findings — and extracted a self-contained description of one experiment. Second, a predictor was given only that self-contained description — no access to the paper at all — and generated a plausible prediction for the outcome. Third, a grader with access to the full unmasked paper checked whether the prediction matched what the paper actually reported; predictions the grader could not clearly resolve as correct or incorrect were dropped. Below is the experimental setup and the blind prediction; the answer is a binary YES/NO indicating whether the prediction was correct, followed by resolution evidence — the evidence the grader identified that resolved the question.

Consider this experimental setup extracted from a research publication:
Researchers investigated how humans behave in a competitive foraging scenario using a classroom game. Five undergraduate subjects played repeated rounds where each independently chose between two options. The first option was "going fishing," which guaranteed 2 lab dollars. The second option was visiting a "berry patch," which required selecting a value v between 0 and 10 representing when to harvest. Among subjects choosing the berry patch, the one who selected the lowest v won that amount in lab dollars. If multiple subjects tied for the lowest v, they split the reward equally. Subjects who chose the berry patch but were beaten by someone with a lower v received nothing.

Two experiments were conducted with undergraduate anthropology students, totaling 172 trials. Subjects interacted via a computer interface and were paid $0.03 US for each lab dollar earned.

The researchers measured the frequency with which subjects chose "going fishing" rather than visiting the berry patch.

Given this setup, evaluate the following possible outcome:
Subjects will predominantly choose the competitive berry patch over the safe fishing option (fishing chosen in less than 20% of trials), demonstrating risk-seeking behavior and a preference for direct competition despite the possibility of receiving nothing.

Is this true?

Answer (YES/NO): NO